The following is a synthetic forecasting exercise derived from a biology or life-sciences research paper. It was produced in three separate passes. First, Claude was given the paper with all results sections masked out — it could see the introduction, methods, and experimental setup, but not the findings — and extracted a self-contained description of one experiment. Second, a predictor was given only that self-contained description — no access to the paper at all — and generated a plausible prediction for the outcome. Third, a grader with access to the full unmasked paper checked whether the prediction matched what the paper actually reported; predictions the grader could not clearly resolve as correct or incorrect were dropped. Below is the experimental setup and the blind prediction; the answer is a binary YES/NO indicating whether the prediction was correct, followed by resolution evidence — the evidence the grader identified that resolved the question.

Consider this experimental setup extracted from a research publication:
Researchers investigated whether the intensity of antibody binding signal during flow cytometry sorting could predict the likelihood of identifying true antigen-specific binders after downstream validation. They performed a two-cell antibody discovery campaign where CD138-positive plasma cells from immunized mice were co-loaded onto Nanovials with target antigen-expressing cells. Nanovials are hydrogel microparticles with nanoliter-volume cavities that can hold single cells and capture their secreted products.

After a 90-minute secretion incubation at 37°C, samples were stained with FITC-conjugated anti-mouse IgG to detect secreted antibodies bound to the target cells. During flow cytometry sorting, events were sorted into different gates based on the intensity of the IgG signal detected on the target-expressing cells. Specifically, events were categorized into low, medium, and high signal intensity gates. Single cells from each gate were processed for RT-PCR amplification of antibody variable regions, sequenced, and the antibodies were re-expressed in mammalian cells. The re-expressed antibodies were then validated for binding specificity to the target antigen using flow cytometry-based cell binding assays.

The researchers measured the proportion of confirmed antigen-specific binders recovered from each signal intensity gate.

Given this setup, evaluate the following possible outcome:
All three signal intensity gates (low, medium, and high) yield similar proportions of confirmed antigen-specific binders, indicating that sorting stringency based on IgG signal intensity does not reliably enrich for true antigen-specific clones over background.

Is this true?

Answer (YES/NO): NO